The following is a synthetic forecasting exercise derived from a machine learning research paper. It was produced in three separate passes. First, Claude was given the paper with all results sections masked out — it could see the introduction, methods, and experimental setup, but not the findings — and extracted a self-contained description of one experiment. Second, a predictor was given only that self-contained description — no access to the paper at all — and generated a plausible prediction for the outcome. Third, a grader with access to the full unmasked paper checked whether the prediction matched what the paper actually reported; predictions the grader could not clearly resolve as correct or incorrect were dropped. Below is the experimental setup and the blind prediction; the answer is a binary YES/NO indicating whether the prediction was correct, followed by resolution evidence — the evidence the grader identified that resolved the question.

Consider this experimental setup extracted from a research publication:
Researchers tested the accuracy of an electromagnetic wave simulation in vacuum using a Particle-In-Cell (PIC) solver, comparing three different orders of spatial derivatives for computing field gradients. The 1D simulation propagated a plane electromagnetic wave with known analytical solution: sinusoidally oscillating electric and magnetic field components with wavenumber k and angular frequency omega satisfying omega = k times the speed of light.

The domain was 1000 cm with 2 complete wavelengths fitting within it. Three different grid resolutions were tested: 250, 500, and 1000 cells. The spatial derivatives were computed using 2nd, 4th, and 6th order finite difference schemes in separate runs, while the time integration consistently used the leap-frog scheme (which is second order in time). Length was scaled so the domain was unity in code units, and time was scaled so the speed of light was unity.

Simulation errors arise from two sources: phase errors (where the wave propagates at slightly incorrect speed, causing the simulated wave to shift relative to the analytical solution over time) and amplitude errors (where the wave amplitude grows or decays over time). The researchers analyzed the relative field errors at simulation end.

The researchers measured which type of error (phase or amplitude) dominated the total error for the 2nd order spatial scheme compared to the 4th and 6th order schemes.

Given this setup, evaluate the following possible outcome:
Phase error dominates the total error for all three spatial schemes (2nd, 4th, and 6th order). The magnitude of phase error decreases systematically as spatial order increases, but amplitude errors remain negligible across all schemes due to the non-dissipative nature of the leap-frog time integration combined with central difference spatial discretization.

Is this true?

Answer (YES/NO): NO